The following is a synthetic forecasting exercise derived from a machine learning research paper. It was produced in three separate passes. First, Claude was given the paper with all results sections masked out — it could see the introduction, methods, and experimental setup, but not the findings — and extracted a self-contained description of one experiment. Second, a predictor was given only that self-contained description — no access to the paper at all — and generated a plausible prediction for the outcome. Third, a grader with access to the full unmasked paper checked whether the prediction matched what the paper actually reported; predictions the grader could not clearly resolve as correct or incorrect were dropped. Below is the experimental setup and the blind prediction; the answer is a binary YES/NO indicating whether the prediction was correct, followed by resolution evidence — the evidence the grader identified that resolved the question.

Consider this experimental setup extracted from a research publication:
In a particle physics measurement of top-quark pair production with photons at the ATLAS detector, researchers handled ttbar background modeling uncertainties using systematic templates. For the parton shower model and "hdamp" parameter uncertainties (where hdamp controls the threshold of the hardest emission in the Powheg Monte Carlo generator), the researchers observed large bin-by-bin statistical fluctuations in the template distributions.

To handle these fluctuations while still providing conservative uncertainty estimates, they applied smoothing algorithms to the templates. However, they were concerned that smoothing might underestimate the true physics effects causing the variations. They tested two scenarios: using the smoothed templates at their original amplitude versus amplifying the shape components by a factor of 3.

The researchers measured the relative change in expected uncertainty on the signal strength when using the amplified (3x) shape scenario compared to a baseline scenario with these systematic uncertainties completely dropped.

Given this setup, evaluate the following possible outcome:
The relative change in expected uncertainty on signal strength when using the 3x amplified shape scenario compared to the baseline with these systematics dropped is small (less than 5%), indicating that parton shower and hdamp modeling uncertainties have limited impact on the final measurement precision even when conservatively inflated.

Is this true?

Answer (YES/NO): YES